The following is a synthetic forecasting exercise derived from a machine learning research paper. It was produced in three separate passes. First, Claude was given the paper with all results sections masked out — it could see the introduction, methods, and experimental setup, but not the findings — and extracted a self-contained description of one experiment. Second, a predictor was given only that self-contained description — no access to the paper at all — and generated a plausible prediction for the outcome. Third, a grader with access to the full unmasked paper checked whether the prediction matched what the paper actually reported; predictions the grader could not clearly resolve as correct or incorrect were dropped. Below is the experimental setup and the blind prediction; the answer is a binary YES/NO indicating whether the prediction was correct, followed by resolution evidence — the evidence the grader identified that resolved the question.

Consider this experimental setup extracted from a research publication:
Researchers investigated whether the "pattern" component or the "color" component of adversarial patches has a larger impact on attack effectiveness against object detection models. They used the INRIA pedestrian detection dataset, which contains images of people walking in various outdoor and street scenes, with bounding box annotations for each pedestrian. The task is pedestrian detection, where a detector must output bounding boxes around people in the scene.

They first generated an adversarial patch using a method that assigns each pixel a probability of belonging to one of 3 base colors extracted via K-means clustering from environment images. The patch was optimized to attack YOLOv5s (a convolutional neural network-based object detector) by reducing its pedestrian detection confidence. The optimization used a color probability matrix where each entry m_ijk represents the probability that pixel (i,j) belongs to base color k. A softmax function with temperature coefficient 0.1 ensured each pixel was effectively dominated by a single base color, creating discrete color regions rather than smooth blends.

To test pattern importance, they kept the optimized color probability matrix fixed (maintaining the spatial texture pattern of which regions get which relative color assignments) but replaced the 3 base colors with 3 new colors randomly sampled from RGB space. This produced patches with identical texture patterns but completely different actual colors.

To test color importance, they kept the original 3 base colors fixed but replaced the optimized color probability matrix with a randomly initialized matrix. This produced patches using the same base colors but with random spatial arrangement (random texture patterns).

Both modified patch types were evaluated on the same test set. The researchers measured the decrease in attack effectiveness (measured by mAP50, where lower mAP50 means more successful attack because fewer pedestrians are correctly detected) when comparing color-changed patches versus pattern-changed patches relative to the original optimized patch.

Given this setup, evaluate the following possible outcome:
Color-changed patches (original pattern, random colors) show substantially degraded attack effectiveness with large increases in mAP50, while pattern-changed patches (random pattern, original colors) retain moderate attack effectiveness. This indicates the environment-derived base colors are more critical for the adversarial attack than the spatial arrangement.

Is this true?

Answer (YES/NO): NO